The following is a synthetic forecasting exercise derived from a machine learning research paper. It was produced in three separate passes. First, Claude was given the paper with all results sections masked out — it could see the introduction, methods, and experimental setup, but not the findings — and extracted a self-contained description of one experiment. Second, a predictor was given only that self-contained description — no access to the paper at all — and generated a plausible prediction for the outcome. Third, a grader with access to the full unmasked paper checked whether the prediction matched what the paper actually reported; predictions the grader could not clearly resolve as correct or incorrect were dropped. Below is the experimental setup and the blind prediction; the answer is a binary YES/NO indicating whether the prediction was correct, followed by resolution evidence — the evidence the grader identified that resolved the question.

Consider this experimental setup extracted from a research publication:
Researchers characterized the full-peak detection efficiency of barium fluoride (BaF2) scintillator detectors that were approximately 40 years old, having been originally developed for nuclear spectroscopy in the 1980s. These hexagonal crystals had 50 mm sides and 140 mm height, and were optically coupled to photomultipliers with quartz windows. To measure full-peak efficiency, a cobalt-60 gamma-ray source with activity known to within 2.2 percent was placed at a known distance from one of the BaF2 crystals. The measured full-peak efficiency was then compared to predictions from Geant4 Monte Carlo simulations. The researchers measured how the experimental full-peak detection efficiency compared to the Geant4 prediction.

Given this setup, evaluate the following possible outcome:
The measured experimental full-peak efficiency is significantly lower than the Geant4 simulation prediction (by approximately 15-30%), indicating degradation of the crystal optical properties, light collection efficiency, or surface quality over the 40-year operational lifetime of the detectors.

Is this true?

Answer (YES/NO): YES